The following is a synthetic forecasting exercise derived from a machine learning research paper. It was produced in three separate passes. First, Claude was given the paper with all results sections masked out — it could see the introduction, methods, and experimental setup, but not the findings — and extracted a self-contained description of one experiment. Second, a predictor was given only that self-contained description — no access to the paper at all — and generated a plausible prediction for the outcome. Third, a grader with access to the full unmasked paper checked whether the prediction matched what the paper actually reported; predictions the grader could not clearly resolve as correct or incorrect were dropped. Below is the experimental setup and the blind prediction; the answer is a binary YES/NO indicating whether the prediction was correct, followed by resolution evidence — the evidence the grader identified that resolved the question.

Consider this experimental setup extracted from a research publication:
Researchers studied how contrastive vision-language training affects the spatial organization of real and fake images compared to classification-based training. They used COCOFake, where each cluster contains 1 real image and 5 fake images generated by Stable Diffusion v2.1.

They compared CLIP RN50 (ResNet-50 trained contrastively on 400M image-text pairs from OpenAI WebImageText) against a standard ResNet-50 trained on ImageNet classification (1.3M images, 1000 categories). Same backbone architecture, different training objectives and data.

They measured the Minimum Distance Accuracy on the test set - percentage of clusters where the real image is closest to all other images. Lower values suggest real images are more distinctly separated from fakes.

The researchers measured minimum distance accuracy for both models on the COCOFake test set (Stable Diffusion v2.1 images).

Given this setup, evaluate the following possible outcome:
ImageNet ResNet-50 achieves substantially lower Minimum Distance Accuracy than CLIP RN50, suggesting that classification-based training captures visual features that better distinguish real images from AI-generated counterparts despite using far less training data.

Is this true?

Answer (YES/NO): NO